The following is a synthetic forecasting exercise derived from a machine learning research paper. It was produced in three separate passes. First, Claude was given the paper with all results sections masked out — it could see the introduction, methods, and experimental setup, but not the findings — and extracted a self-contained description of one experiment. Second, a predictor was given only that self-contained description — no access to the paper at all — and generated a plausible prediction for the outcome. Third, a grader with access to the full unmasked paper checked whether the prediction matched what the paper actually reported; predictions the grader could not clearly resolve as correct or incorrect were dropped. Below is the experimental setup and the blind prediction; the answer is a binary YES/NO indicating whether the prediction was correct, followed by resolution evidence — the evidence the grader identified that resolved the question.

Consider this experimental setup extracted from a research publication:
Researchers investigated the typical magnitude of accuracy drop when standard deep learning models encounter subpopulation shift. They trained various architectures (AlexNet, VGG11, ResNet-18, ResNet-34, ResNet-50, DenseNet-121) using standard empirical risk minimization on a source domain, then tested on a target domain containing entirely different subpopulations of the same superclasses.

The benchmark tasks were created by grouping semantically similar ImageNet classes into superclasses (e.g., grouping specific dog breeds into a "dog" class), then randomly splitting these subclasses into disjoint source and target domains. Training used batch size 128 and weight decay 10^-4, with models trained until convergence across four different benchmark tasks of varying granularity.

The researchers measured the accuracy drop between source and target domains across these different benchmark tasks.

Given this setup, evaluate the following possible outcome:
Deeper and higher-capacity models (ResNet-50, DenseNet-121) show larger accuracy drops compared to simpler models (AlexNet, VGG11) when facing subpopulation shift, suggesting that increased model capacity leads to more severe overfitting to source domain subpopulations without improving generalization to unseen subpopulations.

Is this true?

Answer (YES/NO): NO